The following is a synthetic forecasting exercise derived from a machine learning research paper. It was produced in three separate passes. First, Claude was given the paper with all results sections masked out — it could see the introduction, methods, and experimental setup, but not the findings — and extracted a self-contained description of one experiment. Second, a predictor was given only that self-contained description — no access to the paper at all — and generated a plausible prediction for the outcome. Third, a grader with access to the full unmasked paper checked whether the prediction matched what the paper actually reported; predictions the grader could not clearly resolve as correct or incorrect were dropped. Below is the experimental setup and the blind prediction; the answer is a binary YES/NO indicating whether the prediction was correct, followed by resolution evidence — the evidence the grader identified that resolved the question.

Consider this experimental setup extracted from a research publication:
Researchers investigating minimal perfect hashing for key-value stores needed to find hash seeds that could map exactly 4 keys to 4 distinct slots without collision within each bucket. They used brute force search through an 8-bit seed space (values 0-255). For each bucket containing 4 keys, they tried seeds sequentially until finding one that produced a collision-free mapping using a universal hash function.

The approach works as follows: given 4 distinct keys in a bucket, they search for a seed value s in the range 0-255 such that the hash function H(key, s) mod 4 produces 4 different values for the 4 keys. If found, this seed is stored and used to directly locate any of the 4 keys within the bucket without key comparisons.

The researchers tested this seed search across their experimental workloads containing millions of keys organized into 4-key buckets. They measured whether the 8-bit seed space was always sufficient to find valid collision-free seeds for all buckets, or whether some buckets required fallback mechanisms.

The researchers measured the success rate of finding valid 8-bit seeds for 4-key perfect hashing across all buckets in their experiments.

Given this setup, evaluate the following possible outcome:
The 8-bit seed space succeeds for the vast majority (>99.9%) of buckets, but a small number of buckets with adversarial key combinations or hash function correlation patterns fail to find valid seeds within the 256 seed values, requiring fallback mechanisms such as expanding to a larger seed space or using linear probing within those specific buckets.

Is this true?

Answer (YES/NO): NO